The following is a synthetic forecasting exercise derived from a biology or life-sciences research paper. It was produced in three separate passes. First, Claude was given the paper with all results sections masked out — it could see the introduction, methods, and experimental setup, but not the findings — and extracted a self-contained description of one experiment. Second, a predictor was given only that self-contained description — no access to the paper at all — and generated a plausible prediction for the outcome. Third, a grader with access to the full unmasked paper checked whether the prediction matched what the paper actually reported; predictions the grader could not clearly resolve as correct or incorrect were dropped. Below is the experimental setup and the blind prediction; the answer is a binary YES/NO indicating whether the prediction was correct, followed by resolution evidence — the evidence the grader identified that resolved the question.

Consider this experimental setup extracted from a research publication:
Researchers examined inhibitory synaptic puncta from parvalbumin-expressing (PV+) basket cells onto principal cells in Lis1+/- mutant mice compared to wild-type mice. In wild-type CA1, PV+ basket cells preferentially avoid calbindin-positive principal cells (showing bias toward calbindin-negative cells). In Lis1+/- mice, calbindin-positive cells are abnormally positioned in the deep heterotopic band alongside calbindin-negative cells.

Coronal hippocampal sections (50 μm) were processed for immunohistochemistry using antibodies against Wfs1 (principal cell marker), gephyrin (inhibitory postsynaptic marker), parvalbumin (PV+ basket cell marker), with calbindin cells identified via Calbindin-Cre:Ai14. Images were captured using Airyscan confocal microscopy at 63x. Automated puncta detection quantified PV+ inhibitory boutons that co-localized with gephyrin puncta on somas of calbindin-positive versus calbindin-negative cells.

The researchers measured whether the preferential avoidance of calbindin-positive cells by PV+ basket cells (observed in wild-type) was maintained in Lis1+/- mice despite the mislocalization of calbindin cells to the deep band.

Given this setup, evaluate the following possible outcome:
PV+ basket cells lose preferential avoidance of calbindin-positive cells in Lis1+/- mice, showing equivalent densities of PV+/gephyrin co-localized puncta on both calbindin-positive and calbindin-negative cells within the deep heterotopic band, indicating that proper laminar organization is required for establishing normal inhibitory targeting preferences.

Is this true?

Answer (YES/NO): NO